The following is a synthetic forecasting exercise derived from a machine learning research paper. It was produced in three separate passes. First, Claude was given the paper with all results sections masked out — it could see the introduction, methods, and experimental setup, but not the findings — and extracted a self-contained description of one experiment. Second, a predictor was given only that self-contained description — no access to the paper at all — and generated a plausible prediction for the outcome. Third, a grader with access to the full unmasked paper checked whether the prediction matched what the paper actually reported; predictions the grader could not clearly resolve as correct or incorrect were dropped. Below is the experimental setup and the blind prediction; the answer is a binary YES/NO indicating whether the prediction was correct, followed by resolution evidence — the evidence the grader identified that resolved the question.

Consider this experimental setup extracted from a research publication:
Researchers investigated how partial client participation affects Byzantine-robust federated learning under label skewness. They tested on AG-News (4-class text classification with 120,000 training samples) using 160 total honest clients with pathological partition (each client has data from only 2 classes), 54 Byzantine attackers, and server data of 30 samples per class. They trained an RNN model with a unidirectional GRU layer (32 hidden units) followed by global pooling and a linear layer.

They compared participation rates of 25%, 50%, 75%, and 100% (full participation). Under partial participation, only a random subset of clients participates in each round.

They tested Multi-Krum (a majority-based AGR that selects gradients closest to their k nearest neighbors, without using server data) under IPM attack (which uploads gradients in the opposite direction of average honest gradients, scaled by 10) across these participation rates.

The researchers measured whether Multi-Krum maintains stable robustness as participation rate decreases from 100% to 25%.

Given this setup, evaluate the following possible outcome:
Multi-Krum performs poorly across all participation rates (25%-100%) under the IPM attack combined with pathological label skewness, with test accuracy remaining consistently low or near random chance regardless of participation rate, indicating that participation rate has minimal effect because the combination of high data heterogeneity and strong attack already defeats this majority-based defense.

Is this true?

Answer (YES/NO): NO